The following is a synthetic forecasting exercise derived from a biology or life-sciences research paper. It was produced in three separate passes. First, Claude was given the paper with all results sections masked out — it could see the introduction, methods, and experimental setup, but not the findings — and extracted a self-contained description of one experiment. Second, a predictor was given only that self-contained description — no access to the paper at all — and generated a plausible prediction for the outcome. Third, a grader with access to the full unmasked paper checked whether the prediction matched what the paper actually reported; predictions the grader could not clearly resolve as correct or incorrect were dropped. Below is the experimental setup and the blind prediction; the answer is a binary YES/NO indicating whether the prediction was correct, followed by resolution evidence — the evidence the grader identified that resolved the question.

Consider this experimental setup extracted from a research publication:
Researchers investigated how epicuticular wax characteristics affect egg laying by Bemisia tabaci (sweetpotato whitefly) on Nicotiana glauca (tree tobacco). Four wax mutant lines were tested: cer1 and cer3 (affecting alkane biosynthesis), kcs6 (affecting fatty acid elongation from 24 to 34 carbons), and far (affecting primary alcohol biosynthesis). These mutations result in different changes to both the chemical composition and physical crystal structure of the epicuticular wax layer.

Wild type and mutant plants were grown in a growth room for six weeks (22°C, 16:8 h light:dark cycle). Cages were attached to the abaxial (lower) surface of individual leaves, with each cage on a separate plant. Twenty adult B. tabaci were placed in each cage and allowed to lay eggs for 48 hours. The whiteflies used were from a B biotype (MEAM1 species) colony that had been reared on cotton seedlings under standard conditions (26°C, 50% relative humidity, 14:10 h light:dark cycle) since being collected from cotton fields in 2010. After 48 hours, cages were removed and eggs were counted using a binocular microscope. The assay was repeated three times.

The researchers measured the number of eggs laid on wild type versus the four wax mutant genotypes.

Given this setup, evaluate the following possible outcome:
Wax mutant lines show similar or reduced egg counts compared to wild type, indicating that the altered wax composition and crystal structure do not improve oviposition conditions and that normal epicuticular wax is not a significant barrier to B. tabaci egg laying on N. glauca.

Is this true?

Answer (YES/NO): YES